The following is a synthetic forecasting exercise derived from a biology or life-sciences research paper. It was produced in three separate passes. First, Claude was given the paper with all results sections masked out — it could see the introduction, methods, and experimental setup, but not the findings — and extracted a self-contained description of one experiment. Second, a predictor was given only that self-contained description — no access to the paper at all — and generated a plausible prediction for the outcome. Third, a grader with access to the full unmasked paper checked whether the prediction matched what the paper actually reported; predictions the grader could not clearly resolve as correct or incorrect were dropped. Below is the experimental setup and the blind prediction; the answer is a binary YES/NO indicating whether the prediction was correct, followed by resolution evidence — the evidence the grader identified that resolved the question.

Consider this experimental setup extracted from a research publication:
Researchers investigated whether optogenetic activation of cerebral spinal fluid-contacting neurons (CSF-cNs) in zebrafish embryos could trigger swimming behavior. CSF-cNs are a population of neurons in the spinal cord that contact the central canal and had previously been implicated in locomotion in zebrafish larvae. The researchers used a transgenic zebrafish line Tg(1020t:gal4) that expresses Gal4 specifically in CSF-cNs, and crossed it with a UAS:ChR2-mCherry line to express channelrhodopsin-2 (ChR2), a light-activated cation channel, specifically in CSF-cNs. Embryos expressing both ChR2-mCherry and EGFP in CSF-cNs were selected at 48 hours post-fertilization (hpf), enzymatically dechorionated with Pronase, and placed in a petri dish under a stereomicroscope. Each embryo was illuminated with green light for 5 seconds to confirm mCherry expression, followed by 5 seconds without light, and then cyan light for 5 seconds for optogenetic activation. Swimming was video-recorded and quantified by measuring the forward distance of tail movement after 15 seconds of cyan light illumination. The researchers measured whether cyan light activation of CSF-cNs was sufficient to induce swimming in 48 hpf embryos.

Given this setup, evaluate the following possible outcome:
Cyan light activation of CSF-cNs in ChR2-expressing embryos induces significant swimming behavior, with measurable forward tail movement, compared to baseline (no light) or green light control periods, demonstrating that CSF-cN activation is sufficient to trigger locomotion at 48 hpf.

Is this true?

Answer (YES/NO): YES